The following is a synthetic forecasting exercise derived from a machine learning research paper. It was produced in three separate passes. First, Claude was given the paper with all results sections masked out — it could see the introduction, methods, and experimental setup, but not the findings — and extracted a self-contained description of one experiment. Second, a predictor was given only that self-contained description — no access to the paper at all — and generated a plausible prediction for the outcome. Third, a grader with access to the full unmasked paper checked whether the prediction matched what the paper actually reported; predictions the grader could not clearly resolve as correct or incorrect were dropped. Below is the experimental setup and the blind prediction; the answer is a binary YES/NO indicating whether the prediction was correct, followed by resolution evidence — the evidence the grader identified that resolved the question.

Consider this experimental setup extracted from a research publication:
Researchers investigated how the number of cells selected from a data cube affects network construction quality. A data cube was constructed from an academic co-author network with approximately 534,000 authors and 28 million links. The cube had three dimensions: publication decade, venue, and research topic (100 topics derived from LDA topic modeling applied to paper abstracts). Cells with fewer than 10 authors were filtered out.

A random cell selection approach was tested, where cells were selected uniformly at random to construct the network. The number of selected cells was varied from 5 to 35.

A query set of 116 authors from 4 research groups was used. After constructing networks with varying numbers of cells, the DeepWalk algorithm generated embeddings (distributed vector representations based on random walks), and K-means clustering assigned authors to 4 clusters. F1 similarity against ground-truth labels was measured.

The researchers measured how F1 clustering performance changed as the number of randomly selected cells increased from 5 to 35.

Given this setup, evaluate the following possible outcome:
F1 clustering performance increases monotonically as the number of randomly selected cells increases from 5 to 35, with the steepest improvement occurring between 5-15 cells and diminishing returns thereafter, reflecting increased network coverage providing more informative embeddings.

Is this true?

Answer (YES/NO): NO